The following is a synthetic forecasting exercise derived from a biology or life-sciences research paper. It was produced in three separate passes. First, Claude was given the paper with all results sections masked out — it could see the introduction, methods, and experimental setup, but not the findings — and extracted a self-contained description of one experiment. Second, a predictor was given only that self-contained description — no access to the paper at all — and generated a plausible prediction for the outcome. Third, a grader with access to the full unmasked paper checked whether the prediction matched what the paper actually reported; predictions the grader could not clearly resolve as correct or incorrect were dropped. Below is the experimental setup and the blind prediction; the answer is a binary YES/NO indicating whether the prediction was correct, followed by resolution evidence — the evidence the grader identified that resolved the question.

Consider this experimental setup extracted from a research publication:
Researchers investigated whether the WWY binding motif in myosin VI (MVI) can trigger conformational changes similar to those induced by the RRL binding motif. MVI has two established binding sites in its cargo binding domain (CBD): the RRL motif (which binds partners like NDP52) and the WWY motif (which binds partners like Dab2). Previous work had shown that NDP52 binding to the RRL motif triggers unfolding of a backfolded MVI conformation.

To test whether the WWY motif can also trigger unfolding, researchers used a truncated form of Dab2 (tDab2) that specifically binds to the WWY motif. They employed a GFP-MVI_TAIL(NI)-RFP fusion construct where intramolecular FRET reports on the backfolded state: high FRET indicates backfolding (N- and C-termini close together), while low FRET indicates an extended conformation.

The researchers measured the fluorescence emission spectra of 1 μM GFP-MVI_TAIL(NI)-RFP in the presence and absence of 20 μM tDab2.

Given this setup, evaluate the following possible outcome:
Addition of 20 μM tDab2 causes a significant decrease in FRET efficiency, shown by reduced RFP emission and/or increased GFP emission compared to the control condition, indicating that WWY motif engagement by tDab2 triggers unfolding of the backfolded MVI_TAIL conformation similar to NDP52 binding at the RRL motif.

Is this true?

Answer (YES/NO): YES